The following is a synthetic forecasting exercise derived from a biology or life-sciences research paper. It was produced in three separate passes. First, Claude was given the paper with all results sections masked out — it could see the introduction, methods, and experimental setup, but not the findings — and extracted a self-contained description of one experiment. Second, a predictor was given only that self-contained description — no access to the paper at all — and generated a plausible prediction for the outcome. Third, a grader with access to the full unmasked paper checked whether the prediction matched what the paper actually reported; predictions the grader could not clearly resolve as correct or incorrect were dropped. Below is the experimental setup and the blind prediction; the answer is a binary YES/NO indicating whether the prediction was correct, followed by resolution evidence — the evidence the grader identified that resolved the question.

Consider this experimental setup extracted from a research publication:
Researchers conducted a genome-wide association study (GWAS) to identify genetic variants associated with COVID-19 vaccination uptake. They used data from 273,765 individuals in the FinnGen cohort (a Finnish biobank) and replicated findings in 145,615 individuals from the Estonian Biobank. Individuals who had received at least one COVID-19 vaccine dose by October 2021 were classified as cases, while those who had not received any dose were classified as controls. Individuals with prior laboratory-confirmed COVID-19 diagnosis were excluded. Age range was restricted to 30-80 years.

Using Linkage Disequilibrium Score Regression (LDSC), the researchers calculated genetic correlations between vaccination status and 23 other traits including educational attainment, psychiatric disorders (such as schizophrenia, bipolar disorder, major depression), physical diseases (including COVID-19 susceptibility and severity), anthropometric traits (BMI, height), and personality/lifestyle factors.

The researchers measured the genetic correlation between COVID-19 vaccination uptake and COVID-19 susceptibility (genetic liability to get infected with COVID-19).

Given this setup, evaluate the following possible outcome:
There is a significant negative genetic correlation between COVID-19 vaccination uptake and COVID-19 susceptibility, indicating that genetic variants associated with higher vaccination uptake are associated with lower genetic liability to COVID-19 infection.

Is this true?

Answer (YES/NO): NO